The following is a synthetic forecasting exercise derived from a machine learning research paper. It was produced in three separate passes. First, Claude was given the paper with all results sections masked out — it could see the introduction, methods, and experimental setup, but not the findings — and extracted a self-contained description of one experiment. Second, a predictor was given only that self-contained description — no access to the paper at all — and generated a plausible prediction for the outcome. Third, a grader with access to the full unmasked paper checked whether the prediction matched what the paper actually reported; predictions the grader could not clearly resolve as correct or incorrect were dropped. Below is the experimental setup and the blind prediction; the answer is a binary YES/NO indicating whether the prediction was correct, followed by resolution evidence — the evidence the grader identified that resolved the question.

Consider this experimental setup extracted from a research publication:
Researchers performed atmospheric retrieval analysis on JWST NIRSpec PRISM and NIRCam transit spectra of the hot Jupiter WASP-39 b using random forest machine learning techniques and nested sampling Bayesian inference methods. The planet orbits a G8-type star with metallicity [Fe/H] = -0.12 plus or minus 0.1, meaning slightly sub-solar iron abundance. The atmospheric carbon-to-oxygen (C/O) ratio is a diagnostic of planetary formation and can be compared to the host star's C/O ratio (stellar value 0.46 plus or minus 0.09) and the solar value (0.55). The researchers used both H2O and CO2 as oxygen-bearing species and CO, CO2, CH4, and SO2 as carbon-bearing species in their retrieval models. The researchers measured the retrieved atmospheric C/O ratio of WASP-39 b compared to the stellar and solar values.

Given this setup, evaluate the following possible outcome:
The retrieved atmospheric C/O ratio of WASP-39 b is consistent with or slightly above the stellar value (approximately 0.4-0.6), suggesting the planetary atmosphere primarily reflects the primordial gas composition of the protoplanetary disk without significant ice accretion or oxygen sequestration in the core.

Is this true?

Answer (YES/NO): YES